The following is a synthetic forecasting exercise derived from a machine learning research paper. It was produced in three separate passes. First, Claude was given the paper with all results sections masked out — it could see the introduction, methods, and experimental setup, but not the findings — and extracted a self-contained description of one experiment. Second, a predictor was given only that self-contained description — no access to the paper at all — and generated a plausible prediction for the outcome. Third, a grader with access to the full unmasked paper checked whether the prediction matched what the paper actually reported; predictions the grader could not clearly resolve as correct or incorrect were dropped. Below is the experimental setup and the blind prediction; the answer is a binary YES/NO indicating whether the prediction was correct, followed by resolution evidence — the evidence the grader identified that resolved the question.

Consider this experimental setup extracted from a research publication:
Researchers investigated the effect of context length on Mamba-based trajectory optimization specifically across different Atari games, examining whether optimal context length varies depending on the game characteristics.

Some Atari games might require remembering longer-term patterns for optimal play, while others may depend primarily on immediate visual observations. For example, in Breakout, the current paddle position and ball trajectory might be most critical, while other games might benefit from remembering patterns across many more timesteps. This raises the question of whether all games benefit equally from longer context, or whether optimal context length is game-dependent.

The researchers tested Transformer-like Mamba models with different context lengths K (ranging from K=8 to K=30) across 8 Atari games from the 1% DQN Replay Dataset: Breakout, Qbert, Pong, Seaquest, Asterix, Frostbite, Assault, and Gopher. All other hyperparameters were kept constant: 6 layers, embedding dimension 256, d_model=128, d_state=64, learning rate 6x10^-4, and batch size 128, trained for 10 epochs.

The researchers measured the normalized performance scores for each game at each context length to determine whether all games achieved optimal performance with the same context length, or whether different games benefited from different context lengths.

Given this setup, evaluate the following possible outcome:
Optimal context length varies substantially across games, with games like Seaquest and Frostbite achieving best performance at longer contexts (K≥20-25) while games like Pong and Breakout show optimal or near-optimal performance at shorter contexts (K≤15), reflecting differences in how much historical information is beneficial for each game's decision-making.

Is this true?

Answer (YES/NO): NO